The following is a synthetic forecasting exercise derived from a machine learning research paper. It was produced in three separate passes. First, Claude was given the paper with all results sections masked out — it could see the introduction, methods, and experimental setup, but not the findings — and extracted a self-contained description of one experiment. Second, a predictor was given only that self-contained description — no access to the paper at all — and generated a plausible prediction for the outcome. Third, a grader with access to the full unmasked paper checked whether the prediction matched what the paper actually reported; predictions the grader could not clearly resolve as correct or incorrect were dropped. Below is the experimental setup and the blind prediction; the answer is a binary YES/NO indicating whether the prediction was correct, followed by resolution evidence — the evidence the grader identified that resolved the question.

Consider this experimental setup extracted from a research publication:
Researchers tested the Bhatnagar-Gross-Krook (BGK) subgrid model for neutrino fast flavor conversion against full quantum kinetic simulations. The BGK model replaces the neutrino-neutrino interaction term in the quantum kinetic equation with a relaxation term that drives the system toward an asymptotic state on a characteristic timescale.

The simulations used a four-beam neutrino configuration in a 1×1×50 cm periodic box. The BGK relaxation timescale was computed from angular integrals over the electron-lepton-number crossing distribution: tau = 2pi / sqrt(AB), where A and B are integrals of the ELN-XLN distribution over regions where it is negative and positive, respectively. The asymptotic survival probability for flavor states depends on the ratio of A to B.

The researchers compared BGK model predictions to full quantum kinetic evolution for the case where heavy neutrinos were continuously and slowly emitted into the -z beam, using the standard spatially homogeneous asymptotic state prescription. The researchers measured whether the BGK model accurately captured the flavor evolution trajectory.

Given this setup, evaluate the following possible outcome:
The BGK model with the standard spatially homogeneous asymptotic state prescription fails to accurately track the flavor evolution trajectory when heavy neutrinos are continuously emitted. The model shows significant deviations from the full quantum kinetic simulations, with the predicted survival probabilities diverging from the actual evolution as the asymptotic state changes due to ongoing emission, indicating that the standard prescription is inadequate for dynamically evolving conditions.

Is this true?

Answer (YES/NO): YES